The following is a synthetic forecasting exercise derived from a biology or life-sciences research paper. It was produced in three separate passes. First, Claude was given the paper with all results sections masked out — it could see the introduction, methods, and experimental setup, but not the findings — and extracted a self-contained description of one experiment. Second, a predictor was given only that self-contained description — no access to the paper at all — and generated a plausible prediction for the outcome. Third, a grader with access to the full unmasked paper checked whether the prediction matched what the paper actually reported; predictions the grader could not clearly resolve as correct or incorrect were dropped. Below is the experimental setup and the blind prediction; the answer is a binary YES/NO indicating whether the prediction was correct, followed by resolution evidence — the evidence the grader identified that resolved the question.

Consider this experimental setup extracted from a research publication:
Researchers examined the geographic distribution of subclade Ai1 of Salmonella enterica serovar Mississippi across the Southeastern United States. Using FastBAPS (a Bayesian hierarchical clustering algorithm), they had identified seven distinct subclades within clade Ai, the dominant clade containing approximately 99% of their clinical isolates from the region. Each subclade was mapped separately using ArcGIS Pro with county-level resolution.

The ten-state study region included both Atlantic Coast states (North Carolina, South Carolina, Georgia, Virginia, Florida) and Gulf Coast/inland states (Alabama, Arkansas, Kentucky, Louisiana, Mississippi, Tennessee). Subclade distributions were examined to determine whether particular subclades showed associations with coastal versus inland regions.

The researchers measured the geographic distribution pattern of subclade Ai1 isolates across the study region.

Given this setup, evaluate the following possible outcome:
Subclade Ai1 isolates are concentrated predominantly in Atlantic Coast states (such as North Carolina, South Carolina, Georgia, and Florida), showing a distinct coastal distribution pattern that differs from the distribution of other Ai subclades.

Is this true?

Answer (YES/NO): YES